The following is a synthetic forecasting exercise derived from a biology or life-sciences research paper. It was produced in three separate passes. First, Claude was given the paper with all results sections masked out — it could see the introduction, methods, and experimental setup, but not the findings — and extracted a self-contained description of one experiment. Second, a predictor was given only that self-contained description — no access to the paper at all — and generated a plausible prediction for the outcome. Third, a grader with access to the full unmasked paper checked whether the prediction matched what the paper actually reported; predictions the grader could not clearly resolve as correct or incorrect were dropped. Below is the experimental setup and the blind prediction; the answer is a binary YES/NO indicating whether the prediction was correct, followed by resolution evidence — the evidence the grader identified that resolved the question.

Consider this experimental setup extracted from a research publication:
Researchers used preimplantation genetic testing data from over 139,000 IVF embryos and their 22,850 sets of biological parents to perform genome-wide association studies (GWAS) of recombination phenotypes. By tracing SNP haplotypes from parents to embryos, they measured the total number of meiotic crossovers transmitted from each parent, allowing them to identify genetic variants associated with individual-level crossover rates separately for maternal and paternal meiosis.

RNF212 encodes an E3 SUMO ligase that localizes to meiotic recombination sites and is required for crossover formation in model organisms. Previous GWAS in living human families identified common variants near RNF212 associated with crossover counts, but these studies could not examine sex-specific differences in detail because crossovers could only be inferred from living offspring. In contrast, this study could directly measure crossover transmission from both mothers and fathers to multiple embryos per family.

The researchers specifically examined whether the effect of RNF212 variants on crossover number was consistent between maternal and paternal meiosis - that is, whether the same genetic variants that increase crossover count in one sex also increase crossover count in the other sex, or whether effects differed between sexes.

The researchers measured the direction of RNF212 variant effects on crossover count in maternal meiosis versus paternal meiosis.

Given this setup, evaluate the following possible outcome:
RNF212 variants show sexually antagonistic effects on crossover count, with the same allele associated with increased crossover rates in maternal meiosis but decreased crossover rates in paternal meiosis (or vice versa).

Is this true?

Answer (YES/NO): YES